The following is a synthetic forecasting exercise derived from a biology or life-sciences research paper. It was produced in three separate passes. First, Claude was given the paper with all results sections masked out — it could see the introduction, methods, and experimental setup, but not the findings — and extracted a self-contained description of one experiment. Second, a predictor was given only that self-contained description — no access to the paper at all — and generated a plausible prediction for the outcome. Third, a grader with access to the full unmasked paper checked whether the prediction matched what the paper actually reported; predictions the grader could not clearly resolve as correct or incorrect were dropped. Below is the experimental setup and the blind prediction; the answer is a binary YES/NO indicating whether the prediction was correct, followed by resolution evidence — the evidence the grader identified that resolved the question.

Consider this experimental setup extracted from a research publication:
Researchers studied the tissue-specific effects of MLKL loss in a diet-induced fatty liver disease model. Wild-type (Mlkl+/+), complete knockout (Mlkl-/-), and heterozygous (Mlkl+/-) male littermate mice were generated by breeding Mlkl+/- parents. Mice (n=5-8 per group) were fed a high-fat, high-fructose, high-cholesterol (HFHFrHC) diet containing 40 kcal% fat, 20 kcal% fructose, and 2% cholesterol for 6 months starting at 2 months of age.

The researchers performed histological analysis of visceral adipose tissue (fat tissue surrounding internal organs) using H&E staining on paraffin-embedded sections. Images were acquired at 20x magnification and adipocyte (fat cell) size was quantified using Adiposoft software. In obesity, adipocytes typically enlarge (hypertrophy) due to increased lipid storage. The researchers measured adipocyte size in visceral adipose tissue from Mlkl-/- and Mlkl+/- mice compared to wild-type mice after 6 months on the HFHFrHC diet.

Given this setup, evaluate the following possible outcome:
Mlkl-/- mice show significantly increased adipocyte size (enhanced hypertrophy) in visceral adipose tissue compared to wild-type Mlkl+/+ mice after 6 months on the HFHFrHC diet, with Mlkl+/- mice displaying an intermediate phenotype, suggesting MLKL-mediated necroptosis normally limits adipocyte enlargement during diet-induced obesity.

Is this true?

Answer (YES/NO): NO